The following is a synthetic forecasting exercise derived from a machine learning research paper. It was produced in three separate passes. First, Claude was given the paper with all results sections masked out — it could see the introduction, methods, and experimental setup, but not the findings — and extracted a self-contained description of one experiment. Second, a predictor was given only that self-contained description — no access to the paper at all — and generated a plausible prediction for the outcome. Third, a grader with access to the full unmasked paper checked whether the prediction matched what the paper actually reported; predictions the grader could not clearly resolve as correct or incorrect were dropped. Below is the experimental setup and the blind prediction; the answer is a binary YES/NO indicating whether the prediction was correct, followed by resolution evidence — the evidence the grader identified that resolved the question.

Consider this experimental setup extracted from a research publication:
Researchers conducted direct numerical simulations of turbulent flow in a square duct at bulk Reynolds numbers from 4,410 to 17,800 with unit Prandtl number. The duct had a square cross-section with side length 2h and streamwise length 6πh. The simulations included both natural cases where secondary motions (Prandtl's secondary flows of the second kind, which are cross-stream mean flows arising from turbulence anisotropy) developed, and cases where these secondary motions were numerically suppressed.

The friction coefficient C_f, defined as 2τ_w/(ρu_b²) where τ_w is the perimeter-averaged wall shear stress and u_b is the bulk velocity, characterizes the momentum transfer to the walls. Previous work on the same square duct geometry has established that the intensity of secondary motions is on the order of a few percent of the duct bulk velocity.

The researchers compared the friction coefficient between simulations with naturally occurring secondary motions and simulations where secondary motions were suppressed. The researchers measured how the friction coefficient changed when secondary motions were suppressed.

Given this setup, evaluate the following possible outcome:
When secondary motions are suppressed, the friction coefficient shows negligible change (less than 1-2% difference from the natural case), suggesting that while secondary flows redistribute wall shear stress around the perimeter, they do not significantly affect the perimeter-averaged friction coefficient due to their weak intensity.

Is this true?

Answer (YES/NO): NO